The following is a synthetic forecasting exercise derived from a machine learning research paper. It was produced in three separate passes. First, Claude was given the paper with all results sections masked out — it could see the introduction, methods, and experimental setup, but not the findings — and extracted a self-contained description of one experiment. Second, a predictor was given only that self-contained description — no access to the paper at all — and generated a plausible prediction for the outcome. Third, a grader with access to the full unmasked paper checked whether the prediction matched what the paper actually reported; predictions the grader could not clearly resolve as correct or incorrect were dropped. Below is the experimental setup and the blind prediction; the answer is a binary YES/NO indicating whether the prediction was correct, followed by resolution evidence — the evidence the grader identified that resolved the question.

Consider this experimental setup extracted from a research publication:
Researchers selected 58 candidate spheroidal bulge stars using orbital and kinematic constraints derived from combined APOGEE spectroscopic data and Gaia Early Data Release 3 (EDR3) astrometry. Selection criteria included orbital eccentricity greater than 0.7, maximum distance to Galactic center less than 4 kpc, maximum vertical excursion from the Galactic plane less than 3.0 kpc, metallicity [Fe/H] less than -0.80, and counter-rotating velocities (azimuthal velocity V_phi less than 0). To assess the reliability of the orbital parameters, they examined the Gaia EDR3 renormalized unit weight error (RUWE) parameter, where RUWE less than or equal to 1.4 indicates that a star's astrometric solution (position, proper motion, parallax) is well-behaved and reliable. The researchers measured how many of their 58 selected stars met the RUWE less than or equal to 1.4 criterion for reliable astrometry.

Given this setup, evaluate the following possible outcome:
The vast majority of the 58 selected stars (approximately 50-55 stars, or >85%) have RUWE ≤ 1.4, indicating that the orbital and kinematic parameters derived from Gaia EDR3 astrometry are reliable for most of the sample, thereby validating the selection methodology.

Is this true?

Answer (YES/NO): YES